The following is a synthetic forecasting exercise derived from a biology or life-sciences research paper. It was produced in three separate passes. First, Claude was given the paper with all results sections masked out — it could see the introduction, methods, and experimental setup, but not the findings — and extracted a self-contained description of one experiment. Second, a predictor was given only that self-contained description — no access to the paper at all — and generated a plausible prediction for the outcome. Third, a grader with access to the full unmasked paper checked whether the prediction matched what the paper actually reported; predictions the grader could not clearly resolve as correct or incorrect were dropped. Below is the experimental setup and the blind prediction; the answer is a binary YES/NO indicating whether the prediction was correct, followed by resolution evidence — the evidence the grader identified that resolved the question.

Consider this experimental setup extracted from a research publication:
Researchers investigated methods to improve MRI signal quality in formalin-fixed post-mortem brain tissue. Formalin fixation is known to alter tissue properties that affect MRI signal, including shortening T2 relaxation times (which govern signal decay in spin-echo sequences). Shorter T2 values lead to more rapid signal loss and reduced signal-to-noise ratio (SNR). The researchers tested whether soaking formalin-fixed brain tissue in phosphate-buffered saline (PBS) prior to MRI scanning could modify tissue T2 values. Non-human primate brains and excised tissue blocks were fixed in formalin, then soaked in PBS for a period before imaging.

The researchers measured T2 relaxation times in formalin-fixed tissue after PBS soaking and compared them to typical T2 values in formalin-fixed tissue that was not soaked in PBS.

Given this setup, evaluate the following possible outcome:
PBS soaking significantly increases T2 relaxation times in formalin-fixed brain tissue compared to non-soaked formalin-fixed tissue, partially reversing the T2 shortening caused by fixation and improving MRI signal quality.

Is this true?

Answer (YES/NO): YES